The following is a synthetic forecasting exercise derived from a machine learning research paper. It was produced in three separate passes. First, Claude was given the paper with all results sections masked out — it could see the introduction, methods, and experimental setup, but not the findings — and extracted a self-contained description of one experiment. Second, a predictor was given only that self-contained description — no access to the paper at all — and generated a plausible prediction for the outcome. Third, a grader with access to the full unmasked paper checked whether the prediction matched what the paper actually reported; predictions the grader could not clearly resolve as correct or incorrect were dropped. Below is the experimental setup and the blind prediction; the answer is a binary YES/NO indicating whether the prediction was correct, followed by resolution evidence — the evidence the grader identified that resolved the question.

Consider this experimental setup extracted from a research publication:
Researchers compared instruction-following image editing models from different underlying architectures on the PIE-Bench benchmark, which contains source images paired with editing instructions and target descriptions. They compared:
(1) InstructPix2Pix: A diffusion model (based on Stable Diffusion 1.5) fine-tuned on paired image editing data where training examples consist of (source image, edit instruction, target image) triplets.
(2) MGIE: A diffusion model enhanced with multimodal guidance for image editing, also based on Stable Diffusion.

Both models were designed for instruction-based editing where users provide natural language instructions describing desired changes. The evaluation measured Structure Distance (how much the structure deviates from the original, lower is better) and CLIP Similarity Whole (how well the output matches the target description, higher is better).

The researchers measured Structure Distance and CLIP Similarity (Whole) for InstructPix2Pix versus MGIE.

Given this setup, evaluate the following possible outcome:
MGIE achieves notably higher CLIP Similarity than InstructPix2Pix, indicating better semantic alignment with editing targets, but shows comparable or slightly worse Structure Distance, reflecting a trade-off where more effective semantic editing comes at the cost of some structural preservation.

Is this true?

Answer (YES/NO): NO